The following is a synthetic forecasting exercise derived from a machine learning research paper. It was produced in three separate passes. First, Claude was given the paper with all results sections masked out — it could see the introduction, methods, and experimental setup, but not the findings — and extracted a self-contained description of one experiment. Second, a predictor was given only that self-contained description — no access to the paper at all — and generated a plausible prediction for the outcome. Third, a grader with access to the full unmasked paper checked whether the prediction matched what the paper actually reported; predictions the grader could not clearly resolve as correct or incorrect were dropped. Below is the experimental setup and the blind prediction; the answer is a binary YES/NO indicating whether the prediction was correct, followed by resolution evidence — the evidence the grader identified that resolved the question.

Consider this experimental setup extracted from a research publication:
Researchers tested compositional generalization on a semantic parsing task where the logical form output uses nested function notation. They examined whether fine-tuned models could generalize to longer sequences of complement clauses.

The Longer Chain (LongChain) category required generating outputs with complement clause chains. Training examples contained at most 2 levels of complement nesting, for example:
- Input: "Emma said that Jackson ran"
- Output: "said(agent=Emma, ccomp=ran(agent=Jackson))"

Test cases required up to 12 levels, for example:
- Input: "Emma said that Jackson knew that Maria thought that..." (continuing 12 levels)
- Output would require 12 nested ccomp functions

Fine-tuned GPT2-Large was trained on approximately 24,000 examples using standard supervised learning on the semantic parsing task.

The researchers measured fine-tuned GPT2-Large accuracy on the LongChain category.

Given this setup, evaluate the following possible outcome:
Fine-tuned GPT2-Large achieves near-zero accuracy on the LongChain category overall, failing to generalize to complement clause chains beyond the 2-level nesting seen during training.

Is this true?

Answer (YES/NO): YES